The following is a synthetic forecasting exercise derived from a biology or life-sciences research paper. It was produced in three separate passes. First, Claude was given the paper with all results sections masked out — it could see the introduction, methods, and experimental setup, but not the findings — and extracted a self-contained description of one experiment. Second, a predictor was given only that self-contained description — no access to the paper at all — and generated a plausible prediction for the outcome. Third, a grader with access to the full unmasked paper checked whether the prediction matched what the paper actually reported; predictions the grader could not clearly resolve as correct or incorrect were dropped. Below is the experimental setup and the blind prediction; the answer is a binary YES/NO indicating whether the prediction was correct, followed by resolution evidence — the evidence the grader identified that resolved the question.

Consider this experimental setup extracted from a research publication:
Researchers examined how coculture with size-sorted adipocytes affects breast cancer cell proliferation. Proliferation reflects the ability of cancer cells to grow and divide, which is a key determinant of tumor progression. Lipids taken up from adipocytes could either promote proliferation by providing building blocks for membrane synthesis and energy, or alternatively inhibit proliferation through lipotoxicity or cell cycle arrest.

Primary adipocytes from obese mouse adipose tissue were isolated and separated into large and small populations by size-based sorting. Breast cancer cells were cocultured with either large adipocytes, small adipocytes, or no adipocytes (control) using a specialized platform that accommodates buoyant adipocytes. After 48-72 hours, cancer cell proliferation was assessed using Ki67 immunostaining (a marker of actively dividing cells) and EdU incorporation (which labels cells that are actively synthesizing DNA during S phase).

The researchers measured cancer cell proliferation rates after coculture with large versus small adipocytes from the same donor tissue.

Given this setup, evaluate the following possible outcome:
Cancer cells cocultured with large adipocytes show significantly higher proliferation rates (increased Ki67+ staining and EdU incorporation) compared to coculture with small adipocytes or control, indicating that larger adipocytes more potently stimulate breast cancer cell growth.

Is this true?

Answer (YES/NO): NO